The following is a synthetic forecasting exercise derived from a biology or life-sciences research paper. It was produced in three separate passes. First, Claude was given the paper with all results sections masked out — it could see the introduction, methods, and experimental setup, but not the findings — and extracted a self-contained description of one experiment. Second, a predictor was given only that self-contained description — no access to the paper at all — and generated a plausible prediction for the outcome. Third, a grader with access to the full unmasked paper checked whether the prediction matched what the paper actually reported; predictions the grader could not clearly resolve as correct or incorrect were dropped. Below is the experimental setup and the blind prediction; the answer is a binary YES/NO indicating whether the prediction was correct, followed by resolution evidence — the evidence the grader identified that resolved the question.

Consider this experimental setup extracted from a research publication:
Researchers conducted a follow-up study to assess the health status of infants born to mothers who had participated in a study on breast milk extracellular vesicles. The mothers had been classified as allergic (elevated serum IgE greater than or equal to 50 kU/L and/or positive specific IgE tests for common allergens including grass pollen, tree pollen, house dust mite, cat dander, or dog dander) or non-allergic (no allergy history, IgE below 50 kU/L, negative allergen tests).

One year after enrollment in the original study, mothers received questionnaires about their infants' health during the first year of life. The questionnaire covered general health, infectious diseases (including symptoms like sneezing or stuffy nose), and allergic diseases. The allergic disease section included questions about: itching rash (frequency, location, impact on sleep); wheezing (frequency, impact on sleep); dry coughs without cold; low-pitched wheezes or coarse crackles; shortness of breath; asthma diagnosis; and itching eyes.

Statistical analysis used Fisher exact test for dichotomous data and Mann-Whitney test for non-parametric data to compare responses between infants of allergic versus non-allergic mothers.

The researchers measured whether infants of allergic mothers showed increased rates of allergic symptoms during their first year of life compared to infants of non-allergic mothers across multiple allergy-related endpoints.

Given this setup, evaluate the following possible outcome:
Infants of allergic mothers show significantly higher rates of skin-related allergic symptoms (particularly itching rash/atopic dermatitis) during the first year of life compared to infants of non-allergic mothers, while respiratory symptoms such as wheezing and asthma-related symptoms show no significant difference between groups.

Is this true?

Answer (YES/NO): NO